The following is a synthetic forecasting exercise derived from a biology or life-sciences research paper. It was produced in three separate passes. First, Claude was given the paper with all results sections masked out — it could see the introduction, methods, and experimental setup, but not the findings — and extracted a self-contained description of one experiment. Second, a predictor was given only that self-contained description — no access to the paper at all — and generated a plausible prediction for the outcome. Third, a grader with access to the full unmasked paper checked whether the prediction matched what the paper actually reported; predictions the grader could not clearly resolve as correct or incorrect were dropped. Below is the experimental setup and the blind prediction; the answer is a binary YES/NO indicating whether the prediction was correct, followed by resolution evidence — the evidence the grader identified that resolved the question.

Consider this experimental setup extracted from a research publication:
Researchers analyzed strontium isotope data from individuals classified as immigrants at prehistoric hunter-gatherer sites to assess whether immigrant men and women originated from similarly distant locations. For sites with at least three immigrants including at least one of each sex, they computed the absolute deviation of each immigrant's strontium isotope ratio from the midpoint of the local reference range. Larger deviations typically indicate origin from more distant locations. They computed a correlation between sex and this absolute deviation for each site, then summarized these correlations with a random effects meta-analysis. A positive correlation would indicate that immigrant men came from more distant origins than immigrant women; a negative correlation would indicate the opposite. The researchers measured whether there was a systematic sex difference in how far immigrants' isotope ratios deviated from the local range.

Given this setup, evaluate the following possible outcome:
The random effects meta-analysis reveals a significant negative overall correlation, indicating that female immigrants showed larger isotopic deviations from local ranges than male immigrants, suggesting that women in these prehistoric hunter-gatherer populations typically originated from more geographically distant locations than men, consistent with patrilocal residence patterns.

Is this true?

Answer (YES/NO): NO